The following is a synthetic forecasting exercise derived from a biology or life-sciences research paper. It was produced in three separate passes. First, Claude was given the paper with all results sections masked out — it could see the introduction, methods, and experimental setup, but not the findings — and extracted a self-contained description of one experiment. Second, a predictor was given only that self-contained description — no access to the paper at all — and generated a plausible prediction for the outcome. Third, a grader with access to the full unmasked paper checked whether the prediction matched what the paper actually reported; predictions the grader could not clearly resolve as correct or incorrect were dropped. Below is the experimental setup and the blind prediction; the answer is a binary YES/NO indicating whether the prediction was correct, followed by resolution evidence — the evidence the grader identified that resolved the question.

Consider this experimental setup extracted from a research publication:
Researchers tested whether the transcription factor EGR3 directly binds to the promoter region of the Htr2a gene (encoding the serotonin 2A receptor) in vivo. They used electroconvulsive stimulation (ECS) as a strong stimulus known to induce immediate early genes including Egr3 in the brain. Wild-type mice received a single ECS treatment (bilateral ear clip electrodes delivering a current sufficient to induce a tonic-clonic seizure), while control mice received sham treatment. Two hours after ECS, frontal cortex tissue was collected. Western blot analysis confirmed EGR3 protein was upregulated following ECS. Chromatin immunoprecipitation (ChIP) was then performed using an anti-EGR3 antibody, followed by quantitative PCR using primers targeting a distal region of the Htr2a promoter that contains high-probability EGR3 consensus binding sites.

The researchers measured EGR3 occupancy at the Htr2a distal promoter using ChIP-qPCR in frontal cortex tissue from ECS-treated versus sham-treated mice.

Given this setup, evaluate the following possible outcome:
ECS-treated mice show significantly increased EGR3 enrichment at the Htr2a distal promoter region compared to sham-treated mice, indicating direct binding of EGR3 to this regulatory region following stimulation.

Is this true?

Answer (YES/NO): YES